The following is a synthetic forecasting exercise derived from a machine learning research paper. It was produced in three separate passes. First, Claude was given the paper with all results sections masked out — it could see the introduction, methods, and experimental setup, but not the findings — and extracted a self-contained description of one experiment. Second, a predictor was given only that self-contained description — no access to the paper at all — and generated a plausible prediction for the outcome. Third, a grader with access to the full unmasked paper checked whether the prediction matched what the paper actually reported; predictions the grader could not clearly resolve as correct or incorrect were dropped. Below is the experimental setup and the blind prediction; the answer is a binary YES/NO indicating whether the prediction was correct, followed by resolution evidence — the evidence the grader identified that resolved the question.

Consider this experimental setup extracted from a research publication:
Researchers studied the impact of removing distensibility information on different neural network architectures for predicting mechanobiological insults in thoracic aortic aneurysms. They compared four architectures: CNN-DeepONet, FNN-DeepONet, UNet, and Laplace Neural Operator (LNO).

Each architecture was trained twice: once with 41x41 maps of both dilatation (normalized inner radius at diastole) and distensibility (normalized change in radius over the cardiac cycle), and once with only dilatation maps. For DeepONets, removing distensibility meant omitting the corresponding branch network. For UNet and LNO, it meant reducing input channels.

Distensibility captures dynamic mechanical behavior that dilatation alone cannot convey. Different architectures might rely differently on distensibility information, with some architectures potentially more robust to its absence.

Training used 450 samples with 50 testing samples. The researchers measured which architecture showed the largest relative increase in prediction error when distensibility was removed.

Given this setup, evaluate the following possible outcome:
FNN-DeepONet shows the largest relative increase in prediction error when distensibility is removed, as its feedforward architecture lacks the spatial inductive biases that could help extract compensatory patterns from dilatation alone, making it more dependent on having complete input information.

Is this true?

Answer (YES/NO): NO